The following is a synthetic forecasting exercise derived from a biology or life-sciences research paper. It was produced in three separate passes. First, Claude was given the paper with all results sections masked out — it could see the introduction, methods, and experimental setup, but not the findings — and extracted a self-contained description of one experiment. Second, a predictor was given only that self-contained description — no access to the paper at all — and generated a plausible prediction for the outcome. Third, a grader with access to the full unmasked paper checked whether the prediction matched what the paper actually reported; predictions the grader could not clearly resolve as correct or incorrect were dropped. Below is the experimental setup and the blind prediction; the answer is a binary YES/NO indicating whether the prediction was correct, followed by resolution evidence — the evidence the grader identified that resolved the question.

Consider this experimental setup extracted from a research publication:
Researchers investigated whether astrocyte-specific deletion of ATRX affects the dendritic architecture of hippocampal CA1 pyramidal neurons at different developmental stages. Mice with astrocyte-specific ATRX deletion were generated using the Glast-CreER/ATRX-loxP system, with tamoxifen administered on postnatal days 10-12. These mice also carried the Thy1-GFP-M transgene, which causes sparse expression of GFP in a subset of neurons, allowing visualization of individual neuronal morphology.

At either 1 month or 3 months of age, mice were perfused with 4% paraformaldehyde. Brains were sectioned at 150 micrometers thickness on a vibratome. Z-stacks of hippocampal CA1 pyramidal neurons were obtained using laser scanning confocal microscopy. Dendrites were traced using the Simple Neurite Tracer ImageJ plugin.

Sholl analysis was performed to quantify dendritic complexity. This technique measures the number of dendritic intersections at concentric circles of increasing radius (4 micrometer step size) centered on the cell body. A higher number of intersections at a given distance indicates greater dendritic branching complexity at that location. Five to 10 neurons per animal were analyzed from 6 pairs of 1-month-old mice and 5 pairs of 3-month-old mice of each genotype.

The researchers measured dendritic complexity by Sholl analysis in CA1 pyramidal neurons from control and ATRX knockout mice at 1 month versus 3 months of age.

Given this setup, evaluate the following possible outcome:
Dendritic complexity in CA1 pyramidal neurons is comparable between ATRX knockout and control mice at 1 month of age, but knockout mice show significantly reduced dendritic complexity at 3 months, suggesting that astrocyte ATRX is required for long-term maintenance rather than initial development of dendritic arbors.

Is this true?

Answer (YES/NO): NO